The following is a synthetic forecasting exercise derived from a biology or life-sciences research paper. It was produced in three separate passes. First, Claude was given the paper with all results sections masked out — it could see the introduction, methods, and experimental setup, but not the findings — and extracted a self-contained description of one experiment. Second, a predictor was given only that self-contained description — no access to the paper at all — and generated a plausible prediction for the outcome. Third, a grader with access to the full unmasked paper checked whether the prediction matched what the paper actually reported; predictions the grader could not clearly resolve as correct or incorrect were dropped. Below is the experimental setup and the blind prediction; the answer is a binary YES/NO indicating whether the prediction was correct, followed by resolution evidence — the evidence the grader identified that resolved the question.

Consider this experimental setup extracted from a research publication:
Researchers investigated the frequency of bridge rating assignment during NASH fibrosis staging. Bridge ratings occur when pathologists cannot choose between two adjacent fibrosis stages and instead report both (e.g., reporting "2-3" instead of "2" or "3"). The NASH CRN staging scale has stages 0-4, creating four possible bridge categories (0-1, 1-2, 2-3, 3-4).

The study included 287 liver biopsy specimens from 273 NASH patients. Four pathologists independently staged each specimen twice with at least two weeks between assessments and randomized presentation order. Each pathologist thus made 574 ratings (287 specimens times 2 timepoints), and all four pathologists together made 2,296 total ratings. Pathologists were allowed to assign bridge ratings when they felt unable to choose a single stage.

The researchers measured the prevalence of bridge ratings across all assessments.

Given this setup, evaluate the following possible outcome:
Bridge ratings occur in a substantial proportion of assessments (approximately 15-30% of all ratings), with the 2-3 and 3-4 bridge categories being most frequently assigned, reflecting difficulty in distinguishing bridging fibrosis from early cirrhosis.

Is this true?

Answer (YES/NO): YES